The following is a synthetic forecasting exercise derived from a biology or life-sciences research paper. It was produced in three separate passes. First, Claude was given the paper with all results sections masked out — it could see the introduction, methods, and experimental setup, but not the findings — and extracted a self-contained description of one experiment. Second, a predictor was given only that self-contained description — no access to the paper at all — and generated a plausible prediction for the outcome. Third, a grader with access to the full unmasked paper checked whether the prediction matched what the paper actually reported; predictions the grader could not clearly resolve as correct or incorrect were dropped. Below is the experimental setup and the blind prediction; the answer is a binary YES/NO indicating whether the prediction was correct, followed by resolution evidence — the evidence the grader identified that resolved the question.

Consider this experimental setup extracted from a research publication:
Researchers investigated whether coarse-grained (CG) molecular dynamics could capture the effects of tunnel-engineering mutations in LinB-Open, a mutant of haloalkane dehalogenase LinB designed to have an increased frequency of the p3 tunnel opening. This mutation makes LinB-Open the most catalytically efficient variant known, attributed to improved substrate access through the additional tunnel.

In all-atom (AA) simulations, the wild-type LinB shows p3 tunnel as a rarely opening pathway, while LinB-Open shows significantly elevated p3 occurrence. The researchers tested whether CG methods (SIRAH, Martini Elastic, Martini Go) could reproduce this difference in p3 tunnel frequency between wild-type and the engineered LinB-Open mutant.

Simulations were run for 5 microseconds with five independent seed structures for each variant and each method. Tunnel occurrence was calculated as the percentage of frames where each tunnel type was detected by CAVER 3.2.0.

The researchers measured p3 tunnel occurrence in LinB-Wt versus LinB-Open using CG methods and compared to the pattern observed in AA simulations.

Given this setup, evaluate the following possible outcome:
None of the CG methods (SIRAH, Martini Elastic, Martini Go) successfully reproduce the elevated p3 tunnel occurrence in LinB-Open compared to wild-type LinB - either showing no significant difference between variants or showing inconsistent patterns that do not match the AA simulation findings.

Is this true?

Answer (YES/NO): NO